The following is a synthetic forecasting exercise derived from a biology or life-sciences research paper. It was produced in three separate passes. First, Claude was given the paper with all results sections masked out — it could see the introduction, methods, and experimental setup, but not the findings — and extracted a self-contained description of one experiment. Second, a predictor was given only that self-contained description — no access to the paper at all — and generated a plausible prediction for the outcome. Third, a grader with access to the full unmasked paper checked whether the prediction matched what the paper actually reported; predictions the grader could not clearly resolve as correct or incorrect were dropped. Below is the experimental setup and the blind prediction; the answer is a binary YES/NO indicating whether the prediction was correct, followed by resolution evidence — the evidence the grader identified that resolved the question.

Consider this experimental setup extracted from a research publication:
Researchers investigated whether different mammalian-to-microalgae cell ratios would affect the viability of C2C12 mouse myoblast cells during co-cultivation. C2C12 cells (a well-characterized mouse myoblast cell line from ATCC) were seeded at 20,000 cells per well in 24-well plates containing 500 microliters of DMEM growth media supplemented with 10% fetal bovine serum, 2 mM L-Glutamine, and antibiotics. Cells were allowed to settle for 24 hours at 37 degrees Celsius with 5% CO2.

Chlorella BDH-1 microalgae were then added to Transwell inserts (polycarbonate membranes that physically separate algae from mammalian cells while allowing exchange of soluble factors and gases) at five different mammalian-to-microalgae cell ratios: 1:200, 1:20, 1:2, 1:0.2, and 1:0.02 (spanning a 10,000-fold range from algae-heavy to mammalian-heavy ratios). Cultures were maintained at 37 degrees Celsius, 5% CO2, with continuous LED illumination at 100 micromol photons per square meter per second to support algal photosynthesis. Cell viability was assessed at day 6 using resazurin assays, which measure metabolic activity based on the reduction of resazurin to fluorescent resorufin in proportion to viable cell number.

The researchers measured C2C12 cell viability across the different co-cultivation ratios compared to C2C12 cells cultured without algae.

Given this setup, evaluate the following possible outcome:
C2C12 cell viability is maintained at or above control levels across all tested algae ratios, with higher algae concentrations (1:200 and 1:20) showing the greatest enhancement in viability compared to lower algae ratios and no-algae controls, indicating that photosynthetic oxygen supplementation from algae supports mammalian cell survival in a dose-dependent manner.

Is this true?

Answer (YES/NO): NO